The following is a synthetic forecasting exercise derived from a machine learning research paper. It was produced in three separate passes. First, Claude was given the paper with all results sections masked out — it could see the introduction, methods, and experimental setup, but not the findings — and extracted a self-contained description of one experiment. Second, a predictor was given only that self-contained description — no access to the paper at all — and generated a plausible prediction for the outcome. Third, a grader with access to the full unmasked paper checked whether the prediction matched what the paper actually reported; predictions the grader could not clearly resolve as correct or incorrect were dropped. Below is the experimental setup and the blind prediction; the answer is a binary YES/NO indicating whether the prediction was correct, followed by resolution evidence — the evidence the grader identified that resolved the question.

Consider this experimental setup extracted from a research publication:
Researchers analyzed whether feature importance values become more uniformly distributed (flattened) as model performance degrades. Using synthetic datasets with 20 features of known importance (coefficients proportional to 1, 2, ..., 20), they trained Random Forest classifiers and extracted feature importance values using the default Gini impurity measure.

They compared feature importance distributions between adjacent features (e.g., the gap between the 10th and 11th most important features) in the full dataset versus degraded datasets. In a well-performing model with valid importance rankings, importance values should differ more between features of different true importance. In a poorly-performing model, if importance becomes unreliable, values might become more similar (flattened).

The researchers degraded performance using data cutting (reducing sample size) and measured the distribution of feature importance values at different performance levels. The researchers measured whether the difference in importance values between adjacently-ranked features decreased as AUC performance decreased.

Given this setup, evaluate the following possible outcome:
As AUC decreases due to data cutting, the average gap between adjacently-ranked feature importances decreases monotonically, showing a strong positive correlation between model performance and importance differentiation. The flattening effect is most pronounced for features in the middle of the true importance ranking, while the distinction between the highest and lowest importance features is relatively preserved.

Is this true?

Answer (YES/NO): NO